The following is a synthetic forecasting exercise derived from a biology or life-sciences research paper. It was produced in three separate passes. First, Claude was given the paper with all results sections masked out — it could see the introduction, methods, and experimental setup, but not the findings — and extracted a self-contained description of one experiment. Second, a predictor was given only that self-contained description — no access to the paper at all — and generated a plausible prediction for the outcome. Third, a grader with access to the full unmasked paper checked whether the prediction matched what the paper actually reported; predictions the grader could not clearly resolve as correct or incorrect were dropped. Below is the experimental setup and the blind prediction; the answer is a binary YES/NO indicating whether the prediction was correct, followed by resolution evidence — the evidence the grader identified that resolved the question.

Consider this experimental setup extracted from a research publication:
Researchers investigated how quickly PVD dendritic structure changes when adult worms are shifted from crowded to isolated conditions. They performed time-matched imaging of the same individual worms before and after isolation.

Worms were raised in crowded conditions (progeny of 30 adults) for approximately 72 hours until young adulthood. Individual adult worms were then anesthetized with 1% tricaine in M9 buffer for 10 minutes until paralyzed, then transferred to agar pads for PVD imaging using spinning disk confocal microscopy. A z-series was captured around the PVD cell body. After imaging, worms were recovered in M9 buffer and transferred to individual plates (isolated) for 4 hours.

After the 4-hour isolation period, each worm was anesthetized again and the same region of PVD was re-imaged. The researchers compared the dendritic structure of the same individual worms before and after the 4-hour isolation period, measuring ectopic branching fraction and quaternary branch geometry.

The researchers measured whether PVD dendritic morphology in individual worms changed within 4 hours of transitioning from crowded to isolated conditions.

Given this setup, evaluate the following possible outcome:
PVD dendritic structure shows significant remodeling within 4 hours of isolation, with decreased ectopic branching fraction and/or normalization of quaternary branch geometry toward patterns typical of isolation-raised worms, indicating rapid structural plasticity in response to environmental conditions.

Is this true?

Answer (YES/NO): NO